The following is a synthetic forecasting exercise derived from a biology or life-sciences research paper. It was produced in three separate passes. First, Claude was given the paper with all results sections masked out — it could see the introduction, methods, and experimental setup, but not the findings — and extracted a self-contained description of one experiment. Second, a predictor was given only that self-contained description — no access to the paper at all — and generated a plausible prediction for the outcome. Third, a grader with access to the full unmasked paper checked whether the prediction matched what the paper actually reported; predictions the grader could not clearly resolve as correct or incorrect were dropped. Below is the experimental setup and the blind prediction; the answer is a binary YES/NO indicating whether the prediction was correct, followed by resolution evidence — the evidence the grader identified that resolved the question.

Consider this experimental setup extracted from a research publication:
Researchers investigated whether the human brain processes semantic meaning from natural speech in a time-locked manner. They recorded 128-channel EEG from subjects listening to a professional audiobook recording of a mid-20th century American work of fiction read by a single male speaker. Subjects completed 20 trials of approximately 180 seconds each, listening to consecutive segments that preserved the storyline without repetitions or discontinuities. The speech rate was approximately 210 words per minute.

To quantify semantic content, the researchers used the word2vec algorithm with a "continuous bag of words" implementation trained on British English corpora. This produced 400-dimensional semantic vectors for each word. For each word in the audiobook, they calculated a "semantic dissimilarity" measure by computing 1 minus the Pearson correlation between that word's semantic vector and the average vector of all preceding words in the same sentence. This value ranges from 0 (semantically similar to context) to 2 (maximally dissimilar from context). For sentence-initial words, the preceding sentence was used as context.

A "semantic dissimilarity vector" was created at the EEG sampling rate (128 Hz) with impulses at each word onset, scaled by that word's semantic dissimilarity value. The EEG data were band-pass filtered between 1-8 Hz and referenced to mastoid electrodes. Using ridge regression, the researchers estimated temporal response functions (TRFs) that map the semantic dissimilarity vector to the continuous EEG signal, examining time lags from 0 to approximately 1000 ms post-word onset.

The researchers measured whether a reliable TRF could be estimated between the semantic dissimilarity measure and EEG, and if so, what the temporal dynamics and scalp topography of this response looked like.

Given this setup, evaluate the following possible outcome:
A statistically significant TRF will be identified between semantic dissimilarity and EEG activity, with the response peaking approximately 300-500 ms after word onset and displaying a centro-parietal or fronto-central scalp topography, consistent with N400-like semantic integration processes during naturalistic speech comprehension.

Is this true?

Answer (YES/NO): YES